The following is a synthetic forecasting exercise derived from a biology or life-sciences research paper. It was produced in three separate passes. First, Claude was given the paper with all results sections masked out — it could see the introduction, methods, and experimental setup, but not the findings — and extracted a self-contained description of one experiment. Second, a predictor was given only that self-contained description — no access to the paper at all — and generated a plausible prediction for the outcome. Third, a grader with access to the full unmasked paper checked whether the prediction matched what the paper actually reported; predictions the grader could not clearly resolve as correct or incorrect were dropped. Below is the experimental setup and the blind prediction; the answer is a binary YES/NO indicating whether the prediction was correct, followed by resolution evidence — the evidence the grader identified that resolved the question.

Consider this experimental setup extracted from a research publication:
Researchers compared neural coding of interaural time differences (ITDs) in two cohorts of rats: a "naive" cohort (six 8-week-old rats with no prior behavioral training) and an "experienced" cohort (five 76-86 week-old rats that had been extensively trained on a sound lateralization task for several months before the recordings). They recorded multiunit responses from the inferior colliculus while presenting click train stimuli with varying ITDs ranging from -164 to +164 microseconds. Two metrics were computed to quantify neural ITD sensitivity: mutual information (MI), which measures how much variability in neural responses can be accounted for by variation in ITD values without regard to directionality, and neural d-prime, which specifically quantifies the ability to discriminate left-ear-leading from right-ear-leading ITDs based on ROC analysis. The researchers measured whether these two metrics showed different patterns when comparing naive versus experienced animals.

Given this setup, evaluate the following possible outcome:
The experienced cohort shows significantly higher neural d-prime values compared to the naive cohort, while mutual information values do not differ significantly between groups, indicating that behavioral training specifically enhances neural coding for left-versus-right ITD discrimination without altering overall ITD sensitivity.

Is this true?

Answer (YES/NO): NO